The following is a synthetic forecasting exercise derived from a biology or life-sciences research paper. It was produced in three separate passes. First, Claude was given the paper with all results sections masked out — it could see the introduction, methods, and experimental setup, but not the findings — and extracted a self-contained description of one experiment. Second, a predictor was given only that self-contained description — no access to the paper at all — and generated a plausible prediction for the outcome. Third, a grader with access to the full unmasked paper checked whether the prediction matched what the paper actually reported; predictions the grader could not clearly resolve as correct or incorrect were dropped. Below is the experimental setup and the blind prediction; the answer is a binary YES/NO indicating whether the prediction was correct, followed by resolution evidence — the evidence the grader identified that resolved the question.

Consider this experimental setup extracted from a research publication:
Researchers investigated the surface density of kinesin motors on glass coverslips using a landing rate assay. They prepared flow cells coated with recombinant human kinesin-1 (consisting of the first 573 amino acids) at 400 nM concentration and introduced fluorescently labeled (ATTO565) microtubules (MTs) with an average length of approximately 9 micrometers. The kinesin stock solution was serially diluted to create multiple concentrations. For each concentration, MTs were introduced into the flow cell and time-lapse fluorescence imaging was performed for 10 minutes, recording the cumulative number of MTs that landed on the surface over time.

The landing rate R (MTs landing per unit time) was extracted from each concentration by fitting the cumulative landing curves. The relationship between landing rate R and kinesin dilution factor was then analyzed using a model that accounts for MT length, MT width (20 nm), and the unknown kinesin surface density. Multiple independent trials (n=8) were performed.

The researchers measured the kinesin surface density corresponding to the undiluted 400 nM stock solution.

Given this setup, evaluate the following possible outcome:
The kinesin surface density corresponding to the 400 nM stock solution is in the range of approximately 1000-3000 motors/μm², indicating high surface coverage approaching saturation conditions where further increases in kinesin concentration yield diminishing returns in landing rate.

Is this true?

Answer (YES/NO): NO